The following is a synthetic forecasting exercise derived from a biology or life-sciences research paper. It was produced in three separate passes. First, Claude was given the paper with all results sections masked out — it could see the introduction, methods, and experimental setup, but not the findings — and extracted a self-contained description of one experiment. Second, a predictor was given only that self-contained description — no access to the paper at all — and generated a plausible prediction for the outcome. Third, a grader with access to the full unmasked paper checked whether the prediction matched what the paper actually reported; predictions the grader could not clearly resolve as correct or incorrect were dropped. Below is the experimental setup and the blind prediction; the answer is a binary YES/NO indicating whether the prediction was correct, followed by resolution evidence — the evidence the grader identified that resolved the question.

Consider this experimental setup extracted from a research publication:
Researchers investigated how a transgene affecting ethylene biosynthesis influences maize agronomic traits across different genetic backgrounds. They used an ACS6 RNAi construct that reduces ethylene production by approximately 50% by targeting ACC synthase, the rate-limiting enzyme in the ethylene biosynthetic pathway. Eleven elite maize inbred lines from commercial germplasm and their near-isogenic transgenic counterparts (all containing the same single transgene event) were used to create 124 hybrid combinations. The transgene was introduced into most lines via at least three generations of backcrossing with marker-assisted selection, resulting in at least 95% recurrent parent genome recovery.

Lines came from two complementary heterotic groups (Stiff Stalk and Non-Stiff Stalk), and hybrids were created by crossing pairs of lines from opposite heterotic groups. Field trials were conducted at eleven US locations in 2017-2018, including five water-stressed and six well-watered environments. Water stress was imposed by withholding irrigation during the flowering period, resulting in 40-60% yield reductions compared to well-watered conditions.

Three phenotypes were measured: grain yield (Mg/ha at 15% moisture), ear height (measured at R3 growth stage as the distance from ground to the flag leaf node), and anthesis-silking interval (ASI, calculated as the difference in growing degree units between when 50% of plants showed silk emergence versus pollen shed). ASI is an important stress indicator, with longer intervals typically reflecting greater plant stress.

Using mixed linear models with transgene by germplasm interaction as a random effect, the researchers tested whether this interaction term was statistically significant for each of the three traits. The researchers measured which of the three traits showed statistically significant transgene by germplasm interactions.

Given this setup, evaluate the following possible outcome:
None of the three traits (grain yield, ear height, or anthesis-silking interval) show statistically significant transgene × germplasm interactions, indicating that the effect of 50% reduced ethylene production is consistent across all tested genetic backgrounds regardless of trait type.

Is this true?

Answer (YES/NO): NO